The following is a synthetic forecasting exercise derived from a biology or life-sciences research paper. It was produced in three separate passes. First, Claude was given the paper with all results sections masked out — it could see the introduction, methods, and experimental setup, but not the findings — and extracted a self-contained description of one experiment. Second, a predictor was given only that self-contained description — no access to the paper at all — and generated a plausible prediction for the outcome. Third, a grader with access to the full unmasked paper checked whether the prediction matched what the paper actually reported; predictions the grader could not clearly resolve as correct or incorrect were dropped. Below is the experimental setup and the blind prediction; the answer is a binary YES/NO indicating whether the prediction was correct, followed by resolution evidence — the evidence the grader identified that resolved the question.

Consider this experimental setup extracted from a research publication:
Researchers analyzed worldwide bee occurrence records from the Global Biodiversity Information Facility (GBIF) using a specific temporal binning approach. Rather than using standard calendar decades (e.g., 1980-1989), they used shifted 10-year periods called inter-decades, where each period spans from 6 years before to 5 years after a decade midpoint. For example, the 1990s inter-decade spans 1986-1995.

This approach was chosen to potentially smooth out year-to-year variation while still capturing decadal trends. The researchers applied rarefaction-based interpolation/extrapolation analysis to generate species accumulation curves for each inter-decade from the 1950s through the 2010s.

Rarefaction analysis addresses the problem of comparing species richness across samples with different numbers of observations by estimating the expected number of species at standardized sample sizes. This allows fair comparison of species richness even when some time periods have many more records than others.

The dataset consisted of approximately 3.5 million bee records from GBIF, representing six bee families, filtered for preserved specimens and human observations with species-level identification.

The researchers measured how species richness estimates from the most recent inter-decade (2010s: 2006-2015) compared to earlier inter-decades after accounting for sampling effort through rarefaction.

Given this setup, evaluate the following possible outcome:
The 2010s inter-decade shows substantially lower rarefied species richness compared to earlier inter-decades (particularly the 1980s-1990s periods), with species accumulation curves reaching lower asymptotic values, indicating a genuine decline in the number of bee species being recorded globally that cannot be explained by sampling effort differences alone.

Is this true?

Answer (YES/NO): YES